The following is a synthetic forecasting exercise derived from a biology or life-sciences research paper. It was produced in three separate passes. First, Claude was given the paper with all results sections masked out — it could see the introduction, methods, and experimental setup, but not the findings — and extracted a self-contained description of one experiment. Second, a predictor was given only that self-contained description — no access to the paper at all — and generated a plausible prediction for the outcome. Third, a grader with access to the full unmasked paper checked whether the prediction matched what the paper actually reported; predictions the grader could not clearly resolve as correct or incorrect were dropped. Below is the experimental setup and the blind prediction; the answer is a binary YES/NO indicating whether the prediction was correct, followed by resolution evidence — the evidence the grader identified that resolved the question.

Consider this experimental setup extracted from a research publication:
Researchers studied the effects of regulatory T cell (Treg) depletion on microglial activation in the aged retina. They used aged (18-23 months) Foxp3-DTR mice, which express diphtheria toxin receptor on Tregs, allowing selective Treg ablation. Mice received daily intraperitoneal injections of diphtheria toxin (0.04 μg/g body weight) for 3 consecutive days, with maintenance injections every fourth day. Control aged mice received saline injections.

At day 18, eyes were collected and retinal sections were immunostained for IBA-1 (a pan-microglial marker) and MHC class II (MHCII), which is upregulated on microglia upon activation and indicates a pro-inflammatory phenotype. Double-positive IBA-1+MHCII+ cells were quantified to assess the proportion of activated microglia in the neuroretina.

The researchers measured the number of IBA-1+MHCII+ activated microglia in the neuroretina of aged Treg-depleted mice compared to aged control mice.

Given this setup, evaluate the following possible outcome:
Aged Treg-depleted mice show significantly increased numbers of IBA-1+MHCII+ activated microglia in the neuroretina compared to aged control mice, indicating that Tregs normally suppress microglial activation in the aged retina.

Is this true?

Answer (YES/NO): YES